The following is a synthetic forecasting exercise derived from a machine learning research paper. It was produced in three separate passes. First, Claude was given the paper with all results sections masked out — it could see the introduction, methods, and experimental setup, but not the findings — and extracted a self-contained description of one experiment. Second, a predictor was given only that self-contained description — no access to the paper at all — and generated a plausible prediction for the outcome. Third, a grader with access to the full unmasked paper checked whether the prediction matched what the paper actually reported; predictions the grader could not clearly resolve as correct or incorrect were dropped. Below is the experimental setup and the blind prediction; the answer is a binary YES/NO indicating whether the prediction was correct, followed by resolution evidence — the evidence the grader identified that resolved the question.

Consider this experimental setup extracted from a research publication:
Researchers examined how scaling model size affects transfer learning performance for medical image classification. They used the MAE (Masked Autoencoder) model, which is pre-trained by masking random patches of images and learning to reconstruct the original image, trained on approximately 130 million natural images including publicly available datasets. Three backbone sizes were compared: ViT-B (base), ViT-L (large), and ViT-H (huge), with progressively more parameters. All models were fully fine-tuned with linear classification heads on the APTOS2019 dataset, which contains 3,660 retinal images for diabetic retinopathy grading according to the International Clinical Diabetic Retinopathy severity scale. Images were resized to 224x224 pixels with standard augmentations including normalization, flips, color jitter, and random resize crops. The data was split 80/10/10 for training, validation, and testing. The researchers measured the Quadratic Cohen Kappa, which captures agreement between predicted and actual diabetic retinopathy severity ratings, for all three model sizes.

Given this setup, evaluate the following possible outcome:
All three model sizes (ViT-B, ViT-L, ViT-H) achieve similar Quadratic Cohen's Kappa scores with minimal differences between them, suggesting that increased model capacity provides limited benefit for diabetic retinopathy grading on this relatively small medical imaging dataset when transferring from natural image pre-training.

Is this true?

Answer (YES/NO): YES